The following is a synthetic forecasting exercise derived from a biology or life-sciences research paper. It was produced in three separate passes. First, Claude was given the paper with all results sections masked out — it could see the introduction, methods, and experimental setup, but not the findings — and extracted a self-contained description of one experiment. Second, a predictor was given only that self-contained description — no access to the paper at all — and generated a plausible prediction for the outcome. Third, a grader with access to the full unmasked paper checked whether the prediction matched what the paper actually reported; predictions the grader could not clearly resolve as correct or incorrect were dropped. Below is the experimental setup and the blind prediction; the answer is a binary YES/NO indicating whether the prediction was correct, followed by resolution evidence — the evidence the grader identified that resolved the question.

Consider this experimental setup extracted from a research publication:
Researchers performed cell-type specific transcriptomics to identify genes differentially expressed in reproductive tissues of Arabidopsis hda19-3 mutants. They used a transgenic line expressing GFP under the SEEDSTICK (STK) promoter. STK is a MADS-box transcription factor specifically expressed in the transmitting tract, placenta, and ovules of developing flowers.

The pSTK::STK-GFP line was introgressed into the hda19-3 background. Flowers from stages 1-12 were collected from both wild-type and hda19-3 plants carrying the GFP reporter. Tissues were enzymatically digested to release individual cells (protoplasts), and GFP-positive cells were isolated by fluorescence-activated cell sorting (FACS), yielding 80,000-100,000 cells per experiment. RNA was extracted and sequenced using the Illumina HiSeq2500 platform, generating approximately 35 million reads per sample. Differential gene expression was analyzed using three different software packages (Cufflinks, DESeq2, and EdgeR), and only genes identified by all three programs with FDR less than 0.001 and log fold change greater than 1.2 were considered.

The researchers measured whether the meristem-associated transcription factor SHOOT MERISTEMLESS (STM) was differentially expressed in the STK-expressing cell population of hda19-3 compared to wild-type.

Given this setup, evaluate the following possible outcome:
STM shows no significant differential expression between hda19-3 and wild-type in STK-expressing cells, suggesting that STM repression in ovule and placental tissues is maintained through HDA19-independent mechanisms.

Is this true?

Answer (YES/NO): NO